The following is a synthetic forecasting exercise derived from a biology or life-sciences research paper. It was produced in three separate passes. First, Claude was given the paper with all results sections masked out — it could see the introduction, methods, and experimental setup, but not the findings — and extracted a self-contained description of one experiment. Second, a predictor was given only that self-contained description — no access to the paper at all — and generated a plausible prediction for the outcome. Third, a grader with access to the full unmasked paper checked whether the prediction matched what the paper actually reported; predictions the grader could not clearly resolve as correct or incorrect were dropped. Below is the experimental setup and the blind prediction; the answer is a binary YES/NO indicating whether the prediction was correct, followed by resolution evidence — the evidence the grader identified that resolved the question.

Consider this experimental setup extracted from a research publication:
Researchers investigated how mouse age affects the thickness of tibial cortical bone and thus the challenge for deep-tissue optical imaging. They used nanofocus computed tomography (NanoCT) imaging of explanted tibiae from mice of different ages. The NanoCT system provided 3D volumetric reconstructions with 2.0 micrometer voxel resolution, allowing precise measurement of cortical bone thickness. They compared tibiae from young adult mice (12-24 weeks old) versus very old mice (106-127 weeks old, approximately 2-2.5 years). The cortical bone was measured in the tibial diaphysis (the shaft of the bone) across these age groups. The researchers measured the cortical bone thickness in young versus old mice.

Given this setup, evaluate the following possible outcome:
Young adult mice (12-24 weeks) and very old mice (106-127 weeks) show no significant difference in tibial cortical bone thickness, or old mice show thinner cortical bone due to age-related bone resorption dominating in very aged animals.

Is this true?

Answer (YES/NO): YES